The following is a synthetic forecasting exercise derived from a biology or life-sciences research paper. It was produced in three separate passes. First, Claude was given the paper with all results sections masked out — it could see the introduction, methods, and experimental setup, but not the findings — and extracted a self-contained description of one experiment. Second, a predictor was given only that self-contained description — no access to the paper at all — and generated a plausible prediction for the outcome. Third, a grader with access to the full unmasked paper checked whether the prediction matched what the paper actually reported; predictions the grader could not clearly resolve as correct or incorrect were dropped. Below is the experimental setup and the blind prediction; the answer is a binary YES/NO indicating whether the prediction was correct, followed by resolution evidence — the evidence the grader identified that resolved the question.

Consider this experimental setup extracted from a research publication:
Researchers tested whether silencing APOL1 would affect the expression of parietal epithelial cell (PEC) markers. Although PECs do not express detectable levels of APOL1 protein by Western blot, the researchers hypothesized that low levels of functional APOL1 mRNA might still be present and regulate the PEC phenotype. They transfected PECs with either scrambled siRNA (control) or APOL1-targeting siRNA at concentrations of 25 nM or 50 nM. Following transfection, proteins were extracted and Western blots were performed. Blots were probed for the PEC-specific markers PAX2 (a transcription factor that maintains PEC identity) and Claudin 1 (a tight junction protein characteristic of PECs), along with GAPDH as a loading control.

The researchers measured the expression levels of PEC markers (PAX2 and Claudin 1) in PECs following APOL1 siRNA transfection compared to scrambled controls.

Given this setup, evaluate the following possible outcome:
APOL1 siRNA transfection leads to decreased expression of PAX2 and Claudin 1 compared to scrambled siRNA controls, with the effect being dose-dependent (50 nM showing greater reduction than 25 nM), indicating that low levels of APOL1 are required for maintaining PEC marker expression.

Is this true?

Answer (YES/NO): NO